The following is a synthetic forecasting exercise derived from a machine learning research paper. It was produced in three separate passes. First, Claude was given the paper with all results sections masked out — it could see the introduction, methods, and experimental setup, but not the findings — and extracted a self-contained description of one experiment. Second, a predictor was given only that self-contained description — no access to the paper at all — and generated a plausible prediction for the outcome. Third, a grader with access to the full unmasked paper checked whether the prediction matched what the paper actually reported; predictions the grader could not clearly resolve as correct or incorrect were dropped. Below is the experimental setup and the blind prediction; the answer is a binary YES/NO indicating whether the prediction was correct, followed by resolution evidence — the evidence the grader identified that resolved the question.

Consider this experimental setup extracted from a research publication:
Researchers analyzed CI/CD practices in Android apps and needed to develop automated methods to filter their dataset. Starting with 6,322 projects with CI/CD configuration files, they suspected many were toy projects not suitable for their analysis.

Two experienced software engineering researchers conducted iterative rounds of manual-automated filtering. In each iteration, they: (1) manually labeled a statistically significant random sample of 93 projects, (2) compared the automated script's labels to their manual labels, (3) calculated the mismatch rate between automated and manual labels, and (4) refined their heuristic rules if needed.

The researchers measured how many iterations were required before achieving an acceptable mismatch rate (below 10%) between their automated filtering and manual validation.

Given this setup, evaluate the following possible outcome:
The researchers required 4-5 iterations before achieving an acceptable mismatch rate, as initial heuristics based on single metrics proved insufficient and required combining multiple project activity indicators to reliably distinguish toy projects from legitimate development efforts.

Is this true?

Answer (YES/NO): NO